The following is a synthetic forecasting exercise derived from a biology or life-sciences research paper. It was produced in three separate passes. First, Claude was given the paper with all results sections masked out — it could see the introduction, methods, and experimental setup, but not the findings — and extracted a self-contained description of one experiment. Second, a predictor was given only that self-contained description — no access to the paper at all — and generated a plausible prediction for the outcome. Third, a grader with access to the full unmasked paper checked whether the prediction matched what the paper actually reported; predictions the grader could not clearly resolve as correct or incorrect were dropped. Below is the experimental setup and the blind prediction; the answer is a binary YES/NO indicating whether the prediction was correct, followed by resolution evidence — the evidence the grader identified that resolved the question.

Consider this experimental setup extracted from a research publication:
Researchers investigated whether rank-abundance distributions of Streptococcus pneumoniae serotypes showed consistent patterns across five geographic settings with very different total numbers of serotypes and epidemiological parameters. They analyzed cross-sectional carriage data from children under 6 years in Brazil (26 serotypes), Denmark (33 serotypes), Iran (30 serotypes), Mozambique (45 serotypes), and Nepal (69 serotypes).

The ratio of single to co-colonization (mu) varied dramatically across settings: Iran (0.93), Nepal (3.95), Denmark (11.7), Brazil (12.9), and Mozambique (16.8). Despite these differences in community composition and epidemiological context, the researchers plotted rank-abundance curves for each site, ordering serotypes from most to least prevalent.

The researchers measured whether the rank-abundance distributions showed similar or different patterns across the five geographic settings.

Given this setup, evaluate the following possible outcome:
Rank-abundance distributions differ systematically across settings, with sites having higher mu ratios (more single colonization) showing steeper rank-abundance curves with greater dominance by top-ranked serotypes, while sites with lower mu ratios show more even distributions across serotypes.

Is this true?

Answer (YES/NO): NO